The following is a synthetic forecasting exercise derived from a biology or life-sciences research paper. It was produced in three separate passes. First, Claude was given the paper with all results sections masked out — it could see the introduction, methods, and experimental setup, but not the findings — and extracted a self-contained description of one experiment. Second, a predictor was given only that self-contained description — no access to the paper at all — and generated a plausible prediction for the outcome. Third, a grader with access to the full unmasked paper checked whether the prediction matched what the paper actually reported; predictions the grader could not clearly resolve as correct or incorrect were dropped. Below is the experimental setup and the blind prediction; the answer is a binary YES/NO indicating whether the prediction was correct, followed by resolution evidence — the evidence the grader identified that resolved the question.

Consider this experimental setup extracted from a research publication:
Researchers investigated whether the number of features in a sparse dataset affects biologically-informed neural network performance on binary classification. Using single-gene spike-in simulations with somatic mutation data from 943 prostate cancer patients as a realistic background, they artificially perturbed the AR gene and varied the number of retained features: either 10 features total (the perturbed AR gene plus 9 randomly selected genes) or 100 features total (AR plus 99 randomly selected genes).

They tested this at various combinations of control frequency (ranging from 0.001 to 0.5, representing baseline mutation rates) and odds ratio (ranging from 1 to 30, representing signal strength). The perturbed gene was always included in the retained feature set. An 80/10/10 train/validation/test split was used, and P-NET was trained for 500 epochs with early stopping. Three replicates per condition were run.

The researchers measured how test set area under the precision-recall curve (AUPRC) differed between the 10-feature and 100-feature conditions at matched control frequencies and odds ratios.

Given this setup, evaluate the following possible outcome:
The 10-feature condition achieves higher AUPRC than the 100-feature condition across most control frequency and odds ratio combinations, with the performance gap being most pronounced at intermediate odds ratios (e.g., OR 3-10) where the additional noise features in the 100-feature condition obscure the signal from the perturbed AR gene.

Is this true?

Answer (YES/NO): NO